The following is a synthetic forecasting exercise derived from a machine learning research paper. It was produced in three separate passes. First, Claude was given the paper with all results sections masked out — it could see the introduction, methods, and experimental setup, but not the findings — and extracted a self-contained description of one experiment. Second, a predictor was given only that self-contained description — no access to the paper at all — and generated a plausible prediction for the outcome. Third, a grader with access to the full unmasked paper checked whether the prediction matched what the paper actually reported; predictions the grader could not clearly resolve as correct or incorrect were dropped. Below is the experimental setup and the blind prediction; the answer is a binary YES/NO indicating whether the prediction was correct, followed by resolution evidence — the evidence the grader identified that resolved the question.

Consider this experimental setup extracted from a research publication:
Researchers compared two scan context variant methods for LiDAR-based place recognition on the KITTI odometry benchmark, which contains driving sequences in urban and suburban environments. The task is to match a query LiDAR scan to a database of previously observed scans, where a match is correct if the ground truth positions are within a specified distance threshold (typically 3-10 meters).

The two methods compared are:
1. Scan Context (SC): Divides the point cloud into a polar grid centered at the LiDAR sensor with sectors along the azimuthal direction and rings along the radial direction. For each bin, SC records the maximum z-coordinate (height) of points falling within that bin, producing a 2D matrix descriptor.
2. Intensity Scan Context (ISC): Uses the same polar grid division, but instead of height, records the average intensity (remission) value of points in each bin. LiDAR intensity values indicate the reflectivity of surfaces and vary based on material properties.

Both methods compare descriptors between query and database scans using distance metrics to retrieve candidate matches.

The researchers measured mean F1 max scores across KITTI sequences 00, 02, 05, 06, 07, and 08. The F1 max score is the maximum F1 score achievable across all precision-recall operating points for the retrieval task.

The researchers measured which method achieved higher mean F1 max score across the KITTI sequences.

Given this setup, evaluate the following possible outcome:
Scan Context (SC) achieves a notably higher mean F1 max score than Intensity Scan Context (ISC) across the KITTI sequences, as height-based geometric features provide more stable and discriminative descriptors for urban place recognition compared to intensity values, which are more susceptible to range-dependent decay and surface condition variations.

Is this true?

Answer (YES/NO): YES